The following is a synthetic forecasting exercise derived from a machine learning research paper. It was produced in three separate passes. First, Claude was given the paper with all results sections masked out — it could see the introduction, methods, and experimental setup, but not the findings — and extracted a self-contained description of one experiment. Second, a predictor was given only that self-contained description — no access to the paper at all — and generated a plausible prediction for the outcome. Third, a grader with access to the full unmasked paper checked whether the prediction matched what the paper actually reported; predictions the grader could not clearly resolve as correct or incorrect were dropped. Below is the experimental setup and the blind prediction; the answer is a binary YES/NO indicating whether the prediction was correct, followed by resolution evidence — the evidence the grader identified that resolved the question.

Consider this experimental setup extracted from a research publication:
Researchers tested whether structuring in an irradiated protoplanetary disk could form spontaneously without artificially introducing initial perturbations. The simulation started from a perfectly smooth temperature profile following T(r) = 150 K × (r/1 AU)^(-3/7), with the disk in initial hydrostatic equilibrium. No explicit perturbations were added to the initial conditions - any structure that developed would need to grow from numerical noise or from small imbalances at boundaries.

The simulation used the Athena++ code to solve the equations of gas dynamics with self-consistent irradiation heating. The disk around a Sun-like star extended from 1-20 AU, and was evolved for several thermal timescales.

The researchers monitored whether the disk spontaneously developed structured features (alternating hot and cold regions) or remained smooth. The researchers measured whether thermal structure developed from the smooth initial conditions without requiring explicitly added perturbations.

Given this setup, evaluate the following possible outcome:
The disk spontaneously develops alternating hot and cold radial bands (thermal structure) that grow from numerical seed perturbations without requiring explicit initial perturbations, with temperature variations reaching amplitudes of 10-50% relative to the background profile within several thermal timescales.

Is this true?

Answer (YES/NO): NO